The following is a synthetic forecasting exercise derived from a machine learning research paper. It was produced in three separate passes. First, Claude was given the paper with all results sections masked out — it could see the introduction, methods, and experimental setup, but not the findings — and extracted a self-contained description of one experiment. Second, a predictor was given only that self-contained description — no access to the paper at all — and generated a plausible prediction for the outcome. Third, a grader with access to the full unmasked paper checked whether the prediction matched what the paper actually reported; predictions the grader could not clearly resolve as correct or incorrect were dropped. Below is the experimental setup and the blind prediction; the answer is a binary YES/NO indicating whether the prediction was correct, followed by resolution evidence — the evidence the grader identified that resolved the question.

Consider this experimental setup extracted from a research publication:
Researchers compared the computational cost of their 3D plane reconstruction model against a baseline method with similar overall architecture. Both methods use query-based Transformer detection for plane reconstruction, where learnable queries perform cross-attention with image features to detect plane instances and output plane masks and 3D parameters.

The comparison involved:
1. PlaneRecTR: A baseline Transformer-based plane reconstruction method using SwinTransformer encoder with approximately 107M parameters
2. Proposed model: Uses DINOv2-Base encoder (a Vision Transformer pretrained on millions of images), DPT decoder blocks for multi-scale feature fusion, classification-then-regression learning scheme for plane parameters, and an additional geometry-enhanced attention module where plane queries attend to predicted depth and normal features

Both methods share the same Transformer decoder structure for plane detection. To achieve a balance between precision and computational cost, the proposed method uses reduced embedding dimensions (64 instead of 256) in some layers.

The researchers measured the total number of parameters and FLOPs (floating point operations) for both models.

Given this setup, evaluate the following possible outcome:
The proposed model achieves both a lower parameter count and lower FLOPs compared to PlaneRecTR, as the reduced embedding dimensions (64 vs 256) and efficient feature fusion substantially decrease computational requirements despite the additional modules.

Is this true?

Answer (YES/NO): NO